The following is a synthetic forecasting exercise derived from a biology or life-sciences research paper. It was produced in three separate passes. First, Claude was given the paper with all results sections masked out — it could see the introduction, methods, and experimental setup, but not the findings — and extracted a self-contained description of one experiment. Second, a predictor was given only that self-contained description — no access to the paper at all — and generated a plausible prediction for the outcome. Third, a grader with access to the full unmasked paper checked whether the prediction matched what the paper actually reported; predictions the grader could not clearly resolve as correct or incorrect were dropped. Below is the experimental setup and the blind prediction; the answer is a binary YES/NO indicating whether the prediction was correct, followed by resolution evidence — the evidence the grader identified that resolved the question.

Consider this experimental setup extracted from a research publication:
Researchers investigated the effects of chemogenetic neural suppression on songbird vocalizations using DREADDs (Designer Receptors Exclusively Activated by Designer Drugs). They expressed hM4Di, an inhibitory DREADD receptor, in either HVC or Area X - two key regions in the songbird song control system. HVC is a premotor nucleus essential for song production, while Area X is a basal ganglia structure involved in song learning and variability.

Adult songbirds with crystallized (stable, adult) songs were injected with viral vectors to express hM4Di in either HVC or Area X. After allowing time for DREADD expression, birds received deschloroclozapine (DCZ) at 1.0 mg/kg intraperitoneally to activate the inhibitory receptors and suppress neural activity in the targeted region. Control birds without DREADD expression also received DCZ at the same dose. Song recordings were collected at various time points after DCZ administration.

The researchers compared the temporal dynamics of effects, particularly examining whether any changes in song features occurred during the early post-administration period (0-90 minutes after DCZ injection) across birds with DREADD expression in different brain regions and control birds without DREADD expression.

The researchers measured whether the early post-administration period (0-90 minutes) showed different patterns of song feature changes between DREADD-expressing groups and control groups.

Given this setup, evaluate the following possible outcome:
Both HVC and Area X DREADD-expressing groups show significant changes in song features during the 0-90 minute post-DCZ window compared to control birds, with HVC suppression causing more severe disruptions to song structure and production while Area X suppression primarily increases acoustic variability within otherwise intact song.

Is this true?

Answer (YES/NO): NO